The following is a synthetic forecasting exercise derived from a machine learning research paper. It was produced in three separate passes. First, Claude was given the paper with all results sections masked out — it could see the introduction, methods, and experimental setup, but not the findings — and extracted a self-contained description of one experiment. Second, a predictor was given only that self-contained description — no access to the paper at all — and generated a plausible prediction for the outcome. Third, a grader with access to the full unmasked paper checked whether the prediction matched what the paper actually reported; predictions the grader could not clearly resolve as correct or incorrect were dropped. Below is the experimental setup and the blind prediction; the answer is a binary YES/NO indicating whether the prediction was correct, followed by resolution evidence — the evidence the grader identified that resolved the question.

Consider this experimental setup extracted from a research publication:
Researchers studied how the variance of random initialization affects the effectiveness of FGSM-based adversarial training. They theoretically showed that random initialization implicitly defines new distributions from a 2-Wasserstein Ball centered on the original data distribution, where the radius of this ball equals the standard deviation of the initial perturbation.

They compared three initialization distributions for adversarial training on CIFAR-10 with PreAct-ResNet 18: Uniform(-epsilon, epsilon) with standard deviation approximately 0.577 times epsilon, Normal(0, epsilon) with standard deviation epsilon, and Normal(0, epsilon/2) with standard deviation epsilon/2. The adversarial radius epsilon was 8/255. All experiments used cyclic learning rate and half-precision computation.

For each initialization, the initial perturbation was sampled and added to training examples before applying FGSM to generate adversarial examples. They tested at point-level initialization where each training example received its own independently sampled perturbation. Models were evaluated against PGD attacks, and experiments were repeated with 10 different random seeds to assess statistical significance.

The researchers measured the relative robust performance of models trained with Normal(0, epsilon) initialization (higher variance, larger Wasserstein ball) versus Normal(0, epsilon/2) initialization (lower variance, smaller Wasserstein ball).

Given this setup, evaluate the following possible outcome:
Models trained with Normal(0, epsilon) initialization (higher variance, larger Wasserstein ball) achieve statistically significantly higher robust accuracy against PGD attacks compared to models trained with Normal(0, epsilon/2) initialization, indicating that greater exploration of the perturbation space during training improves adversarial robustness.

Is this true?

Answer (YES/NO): NO